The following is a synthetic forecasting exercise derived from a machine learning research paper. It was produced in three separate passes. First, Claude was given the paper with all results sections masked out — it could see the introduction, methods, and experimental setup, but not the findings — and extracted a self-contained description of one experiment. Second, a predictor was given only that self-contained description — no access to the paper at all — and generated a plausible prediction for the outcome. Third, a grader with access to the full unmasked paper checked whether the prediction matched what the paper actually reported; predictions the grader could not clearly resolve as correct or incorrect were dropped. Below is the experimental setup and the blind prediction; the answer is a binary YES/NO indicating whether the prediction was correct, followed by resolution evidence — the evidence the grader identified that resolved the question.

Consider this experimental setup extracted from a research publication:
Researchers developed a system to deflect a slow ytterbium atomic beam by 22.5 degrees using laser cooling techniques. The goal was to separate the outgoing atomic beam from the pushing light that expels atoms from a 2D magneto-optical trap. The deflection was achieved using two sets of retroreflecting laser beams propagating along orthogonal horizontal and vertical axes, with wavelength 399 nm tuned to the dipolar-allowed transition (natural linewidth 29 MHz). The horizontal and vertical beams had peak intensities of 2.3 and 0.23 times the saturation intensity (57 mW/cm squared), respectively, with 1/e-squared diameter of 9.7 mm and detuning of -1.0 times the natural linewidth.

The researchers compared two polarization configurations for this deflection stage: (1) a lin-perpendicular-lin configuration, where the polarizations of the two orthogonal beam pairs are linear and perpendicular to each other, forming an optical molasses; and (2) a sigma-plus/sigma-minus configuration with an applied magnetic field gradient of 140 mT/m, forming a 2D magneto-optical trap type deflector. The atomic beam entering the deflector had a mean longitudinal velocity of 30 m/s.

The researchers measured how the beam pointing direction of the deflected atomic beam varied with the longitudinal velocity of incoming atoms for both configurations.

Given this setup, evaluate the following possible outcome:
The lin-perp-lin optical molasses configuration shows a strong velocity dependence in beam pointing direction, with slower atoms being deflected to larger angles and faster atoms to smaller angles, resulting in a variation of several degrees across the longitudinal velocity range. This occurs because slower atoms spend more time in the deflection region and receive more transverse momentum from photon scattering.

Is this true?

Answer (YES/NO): NO